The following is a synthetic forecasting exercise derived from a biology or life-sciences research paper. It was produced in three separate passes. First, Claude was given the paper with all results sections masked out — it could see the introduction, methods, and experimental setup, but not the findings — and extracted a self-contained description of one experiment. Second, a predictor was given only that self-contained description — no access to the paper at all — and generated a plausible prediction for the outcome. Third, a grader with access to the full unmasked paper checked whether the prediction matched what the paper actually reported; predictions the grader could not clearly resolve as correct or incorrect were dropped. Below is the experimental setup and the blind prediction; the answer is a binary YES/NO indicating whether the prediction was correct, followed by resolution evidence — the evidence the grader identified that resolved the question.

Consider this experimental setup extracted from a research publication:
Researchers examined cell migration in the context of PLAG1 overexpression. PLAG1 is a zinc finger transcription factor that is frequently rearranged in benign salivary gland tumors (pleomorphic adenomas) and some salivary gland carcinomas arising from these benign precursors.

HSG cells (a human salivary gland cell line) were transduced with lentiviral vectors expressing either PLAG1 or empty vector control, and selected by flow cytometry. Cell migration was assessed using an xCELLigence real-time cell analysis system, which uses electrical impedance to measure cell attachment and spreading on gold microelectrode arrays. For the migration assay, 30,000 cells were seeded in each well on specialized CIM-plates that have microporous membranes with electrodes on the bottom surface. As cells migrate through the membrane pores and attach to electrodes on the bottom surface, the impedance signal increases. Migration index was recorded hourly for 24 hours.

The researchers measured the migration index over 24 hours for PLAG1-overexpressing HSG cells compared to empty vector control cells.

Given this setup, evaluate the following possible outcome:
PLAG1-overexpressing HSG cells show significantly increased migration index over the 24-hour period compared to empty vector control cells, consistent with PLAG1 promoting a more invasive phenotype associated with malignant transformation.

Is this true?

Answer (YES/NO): NO